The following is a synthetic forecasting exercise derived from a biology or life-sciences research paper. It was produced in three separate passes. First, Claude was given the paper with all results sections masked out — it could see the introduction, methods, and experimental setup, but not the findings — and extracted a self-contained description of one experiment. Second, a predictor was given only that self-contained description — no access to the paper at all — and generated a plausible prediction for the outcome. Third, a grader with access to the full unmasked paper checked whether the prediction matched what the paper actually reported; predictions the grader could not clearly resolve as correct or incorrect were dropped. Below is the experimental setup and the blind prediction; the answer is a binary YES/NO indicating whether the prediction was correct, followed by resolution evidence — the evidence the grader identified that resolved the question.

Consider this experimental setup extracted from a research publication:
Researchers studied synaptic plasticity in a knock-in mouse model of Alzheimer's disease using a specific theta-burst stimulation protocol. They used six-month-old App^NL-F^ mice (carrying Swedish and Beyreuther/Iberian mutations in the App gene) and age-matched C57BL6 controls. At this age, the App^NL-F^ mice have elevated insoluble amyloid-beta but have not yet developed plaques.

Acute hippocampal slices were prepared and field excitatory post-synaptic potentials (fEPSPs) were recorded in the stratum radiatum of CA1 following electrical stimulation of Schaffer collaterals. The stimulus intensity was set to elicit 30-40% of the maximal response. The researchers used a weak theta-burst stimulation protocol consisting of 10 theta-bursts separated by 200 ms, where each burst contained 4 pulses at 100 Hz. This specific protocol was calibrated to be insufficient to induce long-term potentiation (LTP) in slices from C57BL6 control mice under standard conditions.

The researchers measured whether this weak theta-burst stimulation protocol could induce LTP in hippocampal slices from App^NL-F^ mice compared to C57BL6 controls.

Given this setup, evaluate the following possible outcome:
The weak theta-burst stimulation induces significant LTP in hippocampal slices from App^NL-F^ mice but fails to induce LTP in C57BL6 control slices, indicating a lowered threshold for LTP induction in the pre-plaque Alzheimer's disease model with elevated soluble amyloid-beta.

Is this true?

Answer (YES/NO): YES